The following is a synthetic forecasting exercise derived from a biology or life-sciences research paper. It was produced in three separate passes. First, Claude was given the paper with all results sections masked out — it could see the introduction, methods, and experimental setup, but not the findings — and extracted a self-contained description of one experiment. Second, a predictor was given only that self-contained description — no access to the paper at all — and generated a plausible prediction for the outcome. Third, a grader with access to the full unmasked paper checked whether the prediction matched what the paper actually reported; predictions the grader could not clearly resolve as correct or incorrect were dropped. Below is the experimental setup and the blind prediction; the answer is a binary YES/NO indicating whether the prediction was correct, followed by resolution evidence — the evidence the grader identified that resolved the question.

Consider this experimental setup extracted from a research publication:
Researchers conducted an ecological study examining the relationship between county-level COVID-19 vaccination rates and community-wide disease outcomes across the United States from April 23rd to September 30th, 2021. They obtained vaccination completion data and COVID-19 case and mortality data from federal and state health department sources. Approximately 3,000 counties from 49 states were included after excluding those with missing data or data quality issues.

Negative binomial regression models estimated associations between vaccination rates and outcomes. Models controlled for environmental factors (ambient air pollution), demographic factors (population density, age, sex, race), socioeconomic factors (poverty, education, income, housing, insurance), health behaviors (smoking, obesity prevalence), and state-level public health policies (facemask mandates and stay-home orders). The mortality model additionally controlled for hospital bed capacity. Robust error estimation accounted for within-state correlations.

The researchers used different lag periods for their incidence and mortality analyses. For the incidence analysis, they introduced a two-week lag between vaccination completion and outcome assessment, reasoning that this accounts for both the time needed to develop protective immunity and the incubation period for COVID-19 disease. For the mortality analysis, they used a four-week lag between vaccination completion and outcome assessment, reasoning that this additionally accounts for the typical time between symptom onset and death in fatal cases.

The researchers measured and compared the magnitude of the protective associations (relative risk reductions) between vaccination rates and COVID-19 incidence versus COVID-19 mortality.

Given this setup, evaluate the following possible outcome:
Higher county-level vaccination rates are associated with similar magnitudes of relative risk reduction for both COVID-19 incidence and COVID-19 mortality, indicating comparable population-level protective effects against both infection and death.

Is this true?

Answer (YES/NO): NO